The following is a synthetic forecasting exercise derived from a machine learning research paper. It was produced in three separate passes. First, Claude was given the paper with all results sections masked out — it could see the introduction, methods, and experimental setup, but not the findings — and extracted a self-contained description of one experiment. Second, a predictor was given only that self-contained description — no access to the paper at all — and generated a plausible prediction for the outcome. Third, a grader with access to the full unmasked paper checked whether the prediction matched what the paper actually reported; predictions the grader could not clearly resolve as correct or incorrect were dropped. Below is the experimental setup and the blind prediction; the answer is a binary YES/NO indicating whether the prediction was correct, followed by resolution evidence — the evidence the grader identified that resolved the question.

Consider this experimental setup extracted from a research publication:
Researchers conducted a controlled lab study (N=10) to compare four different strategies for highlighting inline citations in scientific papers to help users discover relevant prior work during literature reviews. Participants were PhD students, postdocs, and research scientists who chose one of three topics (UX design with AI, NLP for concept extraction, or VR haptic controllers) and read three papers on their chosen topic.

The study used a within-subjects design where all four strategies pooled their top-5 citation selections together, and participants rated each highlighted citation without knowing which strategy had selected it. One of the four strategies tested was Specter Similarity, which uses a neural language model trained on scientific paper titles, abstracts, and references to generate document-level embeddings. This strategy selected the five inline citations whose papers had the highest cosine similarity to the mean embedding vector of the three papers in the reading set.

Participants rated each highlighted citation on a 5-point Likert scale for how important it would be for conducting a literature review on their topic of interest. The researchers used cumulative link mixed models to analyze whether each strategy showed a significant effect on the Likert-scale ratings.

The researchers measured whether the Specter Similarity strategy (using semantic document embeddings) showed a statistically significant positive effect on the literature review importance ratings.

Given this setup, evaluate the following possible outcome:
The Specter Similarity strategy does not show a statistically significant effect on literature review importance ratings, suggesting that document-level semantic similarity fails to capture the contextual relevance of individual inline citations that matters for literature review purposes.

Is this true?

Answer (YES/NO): NO